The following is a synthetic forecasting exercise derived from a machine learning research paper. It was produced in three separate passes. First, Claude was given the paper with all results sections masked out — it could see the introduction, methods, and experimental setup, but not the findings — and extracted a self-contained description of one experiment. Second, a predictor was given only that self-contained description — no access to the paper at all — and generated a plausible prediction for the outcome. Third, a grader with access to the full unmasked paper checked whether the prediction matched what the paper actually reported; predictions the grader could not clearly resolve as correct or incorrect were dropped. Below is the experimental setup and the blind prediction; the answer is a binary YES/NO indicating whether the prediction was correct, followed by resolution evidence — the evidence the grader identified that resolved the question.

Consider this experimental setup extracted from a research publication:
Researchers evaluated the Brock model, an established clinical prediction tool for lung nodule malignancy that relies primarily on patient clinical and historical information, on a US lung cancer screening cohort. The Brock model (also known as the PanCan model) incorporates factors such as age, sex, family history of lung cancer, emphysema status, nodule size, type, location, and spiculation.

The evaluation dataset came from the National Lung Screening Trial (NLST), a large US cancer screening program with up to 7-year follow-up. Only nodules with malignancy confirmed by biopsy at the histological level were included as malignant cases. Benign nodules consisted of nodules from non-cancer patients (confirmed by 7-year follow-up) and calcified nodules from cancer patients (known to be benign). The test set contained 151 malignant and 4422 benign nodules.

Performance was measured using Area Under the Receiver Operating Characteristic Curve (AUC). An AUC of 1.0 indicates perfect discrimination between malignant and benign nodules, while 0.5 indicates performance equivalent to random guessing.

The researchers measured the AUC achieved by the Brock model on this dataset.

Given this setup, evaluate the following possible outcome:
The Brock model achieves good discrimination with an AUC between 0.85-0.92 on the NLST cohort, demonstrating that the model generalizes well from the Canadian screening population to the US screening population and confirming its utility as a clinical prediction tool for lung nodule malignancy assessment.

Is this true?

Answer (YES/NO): NO